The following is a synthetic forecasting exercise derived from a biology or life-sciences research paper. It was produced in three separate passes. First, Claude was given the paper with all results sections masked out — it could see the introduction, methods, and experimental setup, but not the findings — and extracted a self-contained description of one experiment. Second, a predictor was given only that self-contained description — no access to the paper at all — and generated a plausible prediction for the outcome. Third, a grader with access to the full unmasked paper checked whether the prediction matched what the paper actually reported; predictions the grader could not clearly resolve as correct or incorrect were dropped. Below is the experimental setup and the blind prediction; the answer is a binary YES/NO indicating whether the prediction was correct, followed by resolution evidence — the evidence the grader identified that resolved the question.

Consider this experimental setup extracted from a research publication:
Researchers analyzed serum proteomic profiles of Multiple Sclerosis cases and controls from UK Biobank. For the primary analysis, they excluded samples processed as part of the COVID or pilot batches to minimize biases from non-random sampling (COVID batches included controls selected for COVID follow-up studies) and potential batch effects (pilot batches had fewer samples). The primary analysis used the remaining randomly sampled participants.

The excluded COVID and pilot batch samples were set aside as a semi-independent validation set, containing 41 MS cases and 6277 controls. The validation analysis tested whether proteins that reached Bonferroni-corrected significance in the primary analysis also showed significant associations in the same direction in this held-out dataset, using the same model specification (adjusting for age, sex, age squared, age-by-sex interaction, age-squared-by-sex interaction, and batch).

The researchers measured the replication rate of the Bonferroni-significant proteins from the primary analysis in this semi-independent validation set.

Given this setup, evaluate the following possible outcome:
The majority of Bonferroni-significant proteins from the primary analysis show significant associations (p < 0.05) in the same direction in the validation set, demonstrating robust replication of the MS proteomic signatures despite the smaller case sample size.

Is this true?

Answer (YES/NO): YES